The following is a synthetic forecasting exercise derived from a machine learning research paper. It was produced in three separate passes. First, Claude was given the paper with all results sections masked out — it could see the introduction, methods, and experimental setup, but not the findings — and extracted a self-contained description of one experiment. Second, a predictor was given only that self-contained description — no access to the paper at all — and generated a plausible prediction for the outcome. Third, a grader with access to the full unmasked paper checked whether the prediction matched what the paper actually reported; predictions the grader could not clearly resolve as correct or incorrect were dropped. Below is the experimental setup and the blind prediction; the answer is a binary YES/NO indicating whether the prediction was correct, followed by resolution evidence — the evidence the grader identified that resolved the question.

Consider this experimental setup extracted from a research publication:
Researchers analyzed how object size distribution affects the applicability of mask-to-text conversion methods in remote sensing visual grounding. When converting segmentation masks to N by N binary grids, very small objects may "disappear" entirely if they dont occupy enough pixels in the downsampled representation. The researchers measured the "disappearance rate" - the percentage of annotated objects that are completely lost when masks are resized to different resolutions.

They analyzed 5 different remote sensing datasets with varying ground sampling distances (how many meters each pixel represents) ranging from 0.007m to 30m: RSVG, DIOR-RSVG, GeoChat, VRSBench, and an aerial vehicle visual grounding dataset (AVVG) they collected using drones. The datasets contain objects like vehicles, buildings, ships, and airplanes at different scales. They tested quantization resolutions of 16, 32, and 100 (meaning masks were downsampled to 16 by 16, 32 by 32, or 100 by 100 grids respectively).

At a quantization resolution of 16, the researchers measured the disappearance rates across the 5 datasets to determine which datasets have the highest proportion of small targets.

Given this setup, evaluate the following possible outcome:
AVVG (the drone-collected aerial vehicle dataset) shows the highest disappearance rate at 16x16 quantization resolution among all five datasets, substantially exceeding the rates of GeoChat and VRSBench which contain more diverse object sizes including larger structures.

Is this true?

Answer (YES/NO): NO